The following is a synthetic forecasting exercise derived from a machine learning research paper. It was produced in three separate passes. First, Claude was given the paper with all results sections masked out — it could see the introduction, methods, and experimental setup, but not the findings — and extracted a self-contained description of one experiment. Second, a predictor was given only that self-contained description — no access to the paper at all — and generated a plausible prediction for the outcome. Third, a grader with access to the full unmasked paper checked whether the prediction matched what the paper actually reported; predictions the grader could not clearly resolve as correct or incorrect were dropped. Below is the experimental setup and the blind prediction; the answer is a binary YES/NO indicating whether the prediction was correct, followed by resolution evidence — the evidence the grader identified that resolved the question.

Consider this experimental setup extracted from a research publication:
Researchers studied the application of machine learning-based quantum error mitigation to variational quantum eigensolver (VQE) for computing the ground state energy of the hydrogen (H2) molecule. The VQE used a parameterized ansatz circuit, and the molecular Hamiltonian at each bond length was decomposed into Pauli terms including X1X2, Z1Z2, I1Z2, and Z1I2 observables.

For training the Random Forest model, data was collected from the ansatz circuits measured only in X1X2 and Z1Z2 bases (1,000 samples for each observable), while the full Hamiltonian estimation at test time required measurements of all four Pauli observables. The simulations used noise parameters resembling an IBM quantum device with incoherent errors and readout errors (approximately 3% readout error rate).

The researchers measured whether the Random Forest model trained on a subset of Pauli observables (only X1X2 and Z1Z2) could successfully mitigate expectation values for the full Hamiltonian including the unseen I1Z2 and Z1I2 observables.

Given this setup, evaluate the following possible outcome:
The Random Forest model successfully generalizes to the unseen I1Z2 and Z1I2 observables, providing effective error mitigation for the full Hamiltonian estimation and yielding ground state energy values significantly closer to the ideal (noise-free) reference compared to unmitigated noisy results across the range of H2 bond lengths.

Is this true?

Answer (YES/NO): YES